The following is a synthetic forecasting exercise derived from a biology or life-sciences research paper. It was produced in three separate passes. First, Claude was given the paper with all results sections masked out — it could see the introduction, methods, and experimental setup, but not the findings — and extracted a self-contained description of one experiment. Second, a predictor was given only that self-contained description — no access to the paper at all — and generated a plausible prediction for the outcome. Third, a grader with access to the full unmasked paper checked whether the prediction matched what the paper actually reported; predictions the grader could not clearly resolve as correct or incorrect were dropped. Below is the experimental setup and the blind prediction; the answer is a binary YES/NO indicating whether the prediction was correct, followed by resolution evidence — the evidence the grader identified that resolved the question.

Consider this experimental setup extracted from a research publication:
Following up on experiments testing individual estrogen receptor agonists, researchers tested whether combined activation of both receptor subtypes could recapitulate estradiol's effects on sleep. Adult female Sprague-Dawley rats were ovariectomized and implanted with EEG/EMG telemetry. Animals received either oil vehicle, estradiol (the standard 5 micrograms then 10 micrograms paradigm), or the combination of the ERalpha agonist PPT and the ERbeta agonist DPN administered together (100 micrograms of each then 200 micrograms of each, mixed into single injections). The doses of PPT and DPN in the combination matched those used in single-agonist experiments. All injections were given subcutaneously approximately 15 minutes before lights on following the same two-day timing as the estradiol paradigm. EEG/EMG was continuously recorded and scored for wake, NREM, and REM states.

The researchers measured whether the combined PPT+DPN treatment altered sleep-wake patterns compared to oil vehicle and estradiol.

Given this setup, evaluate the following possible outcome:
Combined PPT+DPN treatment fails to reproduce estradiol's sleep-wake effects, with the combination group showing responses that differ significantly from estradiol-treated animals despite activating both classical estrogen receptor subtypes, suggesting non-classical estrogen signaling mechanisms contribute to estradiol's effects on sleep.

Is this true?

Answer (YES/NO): NO